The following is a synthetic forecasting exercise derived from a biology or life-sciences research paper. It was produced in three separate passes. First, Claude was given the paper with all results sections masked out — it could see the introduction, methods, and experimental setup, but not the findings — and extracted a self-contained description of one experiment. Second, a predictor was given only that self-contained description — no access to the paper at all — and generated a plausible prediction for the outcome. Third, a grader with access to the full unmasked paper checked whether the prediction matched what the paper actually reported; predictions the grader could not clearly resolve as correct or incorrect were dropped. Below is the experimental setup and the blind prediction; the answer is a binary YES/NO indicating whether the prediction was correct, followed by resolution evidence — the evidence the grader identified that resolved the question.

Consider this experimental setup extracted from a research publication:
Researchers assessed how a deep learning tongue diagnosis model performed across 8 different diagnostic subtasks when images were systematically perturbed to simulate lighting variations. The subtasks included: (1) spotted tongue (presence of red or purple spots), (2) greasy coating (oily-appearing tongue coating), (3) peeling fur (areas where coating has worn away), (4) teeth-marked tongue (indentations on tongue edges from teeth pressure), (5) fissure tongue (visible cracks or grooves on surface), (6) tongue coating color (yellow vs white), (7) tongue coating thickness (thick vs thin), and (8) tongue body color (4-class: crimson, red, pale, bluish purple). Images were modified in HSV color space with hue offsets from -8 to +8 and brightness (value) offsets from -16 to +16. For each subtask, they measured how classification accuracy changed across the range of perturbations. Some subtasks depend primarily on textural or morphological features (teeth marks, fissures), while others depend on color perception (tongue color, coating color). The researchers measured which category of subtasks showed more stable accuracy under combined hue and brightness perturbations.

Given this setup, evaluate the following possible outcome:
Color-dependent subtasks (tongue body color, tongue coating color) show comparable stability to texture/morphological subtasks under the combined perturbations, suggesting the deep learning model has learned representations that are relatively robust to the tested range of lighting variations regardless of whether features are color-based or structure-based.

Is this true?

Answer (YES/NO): NO